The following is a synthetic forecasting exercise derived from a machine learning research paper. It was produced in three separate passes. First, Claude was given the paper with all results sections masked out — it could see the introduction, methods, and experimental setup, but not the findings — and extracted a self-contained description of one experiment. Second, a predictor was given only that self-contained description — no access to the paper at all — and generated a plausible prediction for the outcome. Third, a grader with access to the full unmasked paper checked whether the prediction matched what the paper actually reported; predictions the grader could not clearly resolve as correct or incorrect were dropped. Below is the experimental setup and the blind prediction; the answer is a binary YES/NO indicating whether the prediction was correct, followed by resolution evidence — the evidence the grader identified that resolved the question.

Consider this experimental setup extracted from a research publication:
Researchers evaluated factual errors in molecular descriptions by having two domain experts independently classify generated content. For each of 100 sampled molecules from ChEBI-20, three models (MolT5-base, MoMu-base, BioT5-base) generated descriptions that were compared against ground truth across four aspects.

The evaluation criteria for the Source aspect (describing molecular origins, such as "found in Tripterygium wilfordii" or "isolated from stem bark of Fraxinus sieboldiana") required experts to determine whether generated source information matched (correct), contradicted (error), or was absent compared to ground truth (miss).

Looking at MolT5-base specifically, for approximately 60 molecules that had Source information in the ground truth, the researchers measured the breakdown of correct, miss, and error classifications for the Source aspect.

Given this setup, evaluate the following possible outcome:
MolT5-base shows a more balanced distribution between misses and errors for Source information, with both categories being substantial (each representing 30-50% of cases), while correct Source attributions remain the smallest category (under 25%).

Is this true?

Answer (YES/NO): NO